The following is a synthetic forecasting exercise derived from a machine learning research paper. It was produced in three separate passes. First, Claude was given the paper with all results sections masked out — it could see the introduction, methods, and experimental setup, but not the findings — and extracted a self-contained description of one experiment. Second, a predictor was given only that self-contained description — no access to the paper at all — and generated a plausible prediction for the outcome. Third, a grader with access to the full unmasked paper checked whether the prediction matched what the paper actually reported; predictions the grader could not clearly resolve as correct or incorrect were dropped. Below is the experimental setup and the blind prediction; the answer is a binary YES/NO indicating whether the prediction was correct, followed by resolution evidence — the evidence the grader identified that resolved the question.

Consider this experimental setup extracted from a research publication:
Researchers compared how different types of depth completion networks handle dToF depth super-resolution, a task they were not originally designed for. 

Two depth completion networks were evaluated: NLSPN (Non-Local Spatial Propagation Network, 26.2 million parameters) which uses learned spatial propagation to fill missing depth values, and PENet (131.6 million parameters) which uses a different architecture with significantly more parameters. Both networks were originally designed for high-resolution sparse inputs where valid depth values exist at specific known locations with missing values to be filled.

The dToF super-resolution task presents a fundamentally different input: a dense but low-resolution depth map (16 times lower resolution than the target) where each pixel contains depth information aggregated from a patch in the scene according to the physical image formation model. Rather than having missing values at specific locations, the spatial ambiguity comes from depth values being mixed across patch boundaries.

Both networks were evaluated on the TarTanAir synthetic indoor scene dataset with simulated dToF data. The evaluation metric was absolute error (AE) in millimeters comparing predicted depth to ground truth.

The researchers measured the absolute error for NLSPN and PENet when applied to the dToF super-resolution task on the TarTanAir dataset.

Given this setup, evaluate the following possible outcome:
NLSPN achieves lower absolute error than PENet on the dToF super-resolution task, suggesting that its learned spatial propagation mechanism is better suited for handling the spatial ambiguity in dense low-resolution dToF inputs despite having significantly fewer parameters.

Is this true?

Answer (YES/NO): YES